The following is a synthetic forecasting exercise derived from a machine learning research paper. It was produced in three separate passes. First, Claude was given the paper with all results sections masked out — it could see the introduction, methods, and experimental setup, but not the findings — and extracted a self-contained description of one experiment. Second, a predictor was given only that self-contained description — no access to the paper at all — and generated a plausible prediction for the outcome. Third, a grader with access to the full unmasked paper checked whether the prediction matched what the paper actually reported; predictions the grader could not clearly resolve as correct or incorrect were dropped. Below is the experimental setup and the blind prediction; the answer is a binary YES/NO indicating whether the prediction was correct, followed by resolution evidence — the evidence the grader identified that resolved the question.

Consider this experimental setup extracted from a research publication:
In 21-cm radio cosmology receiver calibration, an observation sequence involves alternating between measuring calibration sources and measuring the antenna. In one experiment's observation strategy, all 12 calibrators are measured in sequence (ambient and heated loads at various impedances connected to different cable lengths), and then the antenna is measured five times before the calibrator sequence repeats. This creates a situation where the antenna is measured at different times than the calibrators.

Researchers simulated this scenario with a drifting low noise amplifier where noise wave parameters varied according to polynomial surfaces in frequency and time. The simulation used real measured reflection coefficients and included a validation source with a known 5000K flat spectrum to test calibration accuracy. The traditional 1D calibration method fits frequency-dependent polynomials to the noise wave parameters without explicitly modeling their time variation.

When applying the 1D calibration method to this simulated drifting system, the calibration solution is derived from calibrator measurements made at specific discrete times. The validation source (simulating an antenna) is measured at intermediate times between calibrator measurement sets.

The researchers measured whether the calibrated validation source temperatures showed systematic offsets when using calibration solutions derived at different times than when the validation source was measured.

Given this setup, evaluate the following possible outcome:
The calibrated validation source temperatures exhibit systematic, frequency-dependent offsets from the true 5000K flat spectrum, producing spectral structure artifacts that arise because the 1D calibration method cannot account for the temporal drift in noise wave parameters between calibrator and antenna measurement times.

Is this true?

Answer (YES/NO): YES